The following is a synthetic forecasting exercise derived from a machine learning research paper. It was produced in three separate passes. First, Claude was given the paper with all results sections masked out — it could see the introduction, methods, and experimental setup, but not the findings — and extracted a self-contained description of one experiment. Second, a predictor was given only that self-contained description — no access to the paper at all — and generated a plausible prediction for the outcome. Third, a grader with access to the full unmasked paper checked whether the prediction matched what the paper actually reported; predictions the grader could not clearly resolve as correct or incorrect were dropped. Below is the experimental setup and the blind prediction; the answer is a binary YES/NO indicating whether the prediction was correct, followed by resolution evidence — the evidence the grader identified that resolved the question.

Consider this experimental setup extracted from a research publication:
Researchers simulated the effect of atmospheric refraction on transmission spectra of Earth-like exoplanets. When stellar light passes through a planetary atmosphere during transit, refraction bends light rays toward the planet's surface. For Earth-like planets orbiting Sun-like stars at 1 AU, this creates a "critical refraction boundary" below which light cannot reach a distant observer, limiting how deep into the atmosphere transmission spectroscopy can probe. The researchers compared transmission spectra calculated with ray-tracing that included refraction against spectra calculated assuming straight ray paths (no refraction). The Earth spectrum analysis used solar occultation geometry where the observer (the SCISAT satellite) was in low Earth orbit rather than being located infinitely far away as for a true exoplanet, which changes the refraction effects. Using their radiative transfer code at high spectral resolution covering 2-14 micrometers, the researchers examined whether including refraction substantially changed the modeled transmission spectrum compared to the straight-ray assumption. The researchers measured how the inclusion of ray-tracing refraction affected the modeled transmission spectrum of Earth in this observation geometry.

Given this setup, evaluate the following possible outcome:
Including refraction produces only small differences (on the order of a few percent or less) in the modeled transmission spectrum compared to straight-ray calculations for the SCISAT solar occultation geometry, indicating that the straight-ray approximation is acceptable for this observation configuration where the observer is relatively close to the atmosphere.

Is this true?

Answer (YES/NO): YES